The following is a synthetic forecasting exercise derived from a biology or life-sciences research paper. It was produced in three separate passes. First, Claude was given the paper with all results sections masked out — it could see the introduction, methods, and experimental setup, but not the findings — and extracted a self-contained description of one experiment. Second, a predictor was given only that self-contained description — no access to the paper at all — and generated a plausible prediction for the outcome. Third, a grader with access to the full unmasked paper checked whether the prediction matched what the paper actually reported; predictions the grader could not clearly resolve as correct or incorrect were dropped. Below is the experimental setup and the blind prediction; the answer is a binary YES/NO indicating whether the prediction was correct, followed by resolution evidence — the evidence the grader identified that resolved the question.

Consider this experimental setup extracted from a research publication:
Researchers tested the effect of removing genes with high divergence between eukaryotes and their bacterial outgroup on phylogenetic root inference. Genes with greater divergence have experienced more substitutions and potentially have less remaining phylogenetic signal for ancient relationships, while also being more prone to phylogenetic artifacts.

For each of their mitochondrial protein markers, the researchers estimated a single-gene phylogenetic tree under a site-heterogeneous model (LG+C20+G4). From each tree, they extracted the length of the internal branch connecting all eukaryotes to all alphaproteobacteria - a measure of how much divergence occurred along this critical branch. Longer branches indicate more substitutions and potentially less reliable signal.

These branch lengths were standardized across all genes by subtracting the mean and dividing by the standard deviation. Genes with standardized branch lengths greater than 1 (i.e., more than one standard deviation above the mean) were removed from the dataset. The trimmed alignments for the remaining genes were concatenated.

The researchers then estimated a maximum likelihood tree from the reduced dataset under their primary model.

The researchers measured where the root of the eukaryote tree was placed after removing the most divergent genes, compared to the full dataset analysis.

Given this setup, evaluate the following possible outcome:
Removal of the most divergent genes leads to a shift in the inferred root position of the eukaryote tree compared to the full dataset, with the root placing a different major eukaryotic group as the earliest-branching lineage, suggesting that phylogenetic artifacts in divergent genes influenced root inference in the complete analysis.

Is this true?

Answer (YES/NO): NO